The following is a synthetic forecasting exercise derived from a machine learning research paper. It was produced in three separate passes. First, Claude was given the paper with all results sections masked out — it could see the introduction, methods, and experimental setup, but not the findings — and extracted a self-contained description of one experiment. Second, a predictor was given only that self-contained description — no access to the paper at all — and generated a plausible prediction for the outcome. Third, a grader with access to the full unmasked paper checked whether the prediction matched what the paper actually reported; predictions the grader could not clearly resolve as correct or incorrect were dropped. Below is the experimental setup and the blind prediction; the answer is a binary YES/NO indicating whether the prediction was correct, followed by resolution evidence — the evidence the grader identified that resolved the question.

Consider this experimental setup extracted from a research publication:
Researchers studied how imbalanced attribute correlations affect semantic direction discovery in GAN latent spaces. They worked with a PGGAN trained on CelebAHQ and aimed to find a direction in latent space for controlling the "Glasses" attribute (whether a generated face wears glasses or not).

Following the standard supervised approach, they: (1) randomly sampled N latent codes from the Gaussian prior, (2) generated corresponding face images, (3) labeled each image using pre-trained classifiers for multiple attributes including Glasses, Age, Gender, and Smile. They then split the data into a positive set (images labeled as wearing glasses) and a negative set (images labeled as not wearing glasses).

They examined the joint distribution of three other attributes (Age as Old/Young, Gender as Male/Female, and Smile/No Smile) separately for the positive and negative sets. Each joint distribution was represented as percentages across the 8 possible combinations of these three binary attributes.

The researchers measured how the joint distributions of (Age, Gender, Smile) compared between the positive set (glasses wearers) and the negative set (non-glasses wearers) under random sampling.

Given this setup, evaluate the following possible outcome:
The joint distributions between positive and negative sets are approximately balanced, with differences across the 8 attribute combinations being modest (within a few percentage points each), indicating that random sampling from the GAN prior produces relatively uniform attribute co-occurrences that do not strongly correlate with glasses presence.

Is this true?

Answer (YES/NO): NO